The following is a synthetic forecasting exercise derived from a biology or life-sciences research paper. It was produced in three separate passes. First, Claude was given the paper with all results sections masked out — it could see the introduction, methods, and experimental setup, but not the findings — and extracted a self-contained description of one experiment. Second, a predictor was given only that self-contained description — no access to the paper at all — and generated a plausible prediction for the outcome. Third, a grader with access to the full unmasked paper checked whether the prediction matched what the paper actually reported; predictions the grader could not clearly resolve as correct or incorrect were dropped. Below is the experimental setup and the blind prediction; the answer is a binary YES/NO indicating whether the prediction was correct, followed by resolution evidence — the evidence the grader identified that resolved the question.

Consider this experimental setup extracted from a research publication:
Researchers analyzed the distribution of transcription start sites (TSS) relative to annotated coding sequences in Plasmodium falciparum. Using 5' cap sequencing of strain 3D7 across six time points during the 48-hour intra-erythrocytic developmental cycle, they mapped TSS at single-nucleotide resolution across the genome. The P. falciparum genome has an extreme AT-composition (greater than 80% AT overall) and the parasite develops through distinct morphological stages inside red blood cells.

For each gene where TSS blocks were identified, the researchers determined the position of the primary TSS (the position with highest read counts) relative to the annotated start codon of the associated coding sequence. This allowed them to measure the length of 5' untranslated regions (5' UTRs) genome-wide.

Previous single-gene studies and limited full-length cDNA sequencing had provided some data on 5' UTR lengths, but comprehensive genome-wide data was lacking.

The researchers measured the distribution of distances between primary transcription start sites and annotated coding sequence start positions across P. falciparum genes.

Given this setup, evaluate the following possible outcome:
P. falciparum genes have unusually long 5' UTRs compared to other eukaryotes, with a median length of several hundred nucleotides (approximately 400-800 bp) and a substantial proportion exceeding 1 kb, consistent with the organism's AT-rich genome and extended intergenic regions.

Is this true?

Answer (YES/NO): NO